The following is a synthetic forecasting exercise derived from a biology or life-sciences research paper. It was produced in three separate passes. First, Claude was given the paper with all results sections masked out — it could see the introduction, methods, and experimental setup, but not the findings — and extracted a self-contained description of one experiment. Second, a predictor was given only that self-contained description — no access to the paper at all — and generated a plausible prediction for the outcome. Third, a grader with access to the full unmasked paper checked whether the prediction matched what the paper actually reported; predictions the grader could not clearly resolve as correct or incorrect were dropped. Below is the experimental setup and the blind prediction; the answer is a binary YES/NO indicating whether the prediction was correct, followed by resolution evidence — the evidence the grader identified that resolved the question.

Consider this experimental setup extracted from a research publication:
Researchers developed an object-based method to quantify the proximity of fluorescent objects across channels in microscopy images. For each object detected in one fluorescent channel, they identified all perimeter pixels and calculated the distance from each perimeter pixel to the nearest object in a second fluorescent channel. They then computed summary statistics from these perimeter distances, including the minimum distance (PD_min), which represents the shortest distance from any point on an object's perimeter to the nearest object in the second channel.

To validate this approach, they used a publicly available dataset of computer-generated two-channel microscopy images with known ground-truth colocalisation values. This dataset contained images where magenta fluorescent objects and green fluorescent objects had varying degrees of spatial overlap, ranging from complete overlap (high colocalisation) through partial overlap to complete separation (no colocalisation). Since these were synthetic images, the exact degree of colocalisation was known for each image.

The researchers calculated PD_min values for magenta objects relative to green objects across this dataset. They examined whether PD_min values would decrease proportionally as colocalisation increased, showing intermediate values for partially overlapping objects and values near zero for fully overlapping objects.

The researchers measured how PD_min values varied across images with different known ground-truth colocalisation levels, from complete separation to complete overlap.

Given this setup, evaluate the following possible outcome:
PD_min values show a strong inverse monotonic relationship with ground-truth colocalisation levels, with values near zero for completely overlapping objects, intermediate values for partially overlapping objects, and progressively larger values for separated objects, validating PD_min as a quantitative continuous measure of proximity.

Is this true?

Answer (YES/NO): NO